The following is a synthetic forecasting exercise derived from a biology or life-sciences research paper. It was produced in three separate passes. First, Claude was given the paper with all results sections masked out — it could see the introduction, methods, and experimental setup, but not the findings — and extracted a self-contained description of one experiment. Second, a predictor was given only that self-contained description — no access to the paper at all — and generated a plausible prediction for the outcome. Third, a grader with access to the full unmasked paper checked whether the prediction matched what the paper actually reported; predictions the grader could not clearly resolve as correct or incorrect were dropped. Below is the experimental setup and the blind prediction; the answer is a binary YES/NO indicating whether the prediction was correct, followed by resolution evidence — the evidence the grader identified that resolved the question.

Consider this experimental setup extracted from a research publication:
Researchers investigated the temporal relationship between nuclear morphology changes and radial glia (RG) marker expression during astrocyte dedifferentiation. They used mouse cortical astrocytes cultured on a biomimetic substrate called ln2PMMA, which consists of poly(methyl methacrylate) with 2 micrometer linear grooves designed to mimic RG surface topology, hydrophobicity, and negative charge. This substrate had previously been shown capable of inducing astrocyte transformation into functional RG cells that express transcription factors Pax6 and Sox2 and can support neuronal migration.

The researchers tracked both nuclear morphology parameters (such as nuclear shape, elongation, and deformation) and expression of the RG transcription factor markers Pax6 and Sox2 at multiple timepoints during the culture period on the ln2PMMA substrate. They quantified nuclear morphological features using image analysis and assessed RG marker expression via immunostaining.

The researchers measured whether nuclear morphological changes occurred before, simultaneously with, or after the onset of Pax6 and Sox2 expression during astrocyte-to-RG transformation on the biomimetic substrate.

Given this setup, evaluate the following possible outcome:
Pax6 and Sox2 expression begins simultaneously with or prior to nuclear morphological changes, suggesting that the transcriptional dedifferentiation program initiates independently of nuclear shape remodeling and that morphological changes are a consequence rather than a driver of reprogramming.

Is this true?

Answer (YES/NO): NO